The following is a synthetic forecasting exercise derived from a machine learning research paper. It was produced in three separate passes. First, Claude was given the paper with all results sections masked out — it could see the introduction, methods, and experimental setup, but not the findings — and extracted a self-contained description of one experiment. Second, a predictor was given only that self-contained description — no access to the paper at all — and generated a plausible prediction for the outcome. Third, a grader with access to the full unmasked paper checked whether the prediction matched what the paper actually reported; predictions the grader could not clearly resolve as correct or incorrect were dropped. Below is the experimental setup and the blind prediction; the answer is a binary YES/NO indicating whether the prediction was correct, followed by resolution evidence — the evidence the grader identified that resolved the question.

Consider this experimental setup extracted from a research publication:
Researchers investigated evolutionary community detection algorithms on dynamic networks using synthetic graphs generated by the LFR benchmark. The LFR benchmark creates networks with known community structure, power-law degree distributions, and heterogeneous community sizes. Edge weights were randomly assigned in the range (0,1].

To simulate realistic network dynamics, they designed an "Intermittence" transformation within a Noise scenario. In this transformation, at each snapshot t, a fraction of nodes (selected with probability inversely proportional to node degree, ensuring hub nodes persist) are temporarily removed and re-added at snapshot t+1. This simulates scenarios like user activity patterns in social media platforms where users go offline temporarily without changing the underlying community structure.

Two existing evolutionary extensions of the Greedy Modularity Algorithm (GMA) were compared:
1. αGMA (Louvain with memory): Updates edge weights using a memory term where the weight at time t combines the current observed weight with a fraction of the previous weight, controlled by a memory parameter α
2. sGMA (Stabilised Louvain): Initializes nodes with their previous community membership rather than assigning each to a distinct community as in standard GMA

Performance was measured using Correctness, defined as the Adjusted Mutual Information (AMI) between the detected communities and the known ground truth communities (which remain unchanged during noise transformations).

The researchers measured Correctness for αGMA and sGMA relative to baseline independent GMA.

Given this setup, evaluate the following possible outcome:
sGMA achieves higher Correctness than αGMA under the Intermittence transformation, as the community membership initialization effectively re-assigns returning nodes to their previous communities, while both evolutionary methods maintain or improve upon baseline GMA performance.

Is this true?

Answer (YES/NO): NO